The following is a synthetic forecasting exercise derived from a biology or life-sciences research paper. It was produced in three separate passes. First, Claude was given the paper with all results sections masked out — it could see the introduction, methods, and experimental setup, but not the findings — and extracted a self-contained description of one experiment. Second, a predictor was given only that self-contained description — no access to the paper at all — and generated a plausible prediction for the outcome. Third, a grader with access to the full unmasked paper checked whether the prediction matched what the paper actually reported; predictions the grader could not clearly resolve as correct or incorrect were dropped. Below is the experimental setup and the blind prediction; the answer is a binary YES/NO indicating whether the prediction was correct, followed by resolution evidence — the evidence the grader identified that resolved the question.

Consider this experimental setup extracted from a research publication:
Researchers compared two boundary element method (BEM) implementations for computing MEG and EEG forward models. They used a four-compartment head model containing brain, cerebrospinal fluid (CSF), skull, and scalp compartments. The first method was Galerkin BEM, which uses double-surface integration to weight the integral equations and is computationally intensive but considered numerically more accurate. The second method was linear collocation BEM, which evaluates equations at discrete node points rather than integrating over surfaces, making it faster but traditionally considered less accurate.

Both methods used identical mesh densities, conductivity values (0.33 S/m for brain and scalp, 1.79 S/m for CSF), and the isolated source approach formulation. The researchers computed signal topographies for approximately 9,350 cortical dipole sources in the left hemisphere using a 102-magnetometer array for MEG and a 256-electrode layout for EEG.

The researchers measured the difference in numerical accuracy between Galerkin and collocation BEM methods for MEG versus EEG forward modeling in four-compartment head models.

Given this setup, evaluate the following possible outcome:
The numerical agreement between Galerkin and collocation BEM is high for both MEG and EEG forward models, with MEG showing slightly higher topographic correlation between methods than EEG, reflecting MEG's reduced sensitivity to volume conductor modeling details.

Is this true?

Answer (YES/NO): NO